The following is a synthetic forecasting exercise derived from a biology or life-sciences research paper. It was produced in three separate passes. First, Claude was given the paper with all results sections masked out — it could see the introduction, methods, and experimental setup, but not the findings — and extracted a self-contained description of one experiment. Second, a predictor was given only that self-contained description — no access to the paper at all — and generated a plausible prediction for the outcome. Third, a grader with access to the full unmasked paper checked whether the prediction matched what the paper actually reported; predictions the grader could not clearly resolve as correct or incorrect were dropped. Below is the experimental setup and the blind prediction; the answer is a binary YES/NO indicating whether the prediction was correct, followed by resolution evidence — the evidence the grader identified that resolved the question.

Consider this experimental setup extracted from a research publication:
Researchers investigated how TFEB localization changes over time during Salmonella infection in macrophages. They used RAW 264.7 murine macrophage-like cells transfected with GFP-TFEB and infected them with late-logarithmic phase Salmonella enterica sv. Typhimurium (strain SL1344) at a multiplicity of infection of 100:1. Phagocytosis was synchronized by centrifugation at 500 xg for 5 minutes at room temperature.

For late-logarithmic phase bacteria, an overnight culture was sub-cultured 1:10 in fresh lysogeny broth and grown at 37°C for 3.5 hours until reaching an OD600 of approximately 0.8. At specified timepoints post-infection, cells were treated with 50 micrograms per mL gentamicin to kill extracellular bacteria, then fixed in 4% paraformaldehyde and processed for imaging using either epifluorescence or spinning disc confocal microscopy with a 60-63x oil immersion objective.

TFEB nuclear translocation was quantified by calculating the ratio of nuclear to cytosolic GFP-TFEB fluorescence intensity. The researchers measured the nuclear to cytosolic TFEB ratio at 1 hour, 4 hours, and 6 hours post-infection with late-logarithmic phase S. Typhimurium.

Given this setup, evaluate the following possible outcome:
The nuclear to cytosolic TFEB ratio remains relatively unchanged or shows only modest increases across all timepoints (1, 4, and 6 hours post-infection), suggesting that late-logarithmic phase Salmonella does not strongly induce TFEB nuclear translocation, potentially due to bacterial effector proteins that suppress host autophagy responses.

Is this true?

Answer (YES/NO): NO